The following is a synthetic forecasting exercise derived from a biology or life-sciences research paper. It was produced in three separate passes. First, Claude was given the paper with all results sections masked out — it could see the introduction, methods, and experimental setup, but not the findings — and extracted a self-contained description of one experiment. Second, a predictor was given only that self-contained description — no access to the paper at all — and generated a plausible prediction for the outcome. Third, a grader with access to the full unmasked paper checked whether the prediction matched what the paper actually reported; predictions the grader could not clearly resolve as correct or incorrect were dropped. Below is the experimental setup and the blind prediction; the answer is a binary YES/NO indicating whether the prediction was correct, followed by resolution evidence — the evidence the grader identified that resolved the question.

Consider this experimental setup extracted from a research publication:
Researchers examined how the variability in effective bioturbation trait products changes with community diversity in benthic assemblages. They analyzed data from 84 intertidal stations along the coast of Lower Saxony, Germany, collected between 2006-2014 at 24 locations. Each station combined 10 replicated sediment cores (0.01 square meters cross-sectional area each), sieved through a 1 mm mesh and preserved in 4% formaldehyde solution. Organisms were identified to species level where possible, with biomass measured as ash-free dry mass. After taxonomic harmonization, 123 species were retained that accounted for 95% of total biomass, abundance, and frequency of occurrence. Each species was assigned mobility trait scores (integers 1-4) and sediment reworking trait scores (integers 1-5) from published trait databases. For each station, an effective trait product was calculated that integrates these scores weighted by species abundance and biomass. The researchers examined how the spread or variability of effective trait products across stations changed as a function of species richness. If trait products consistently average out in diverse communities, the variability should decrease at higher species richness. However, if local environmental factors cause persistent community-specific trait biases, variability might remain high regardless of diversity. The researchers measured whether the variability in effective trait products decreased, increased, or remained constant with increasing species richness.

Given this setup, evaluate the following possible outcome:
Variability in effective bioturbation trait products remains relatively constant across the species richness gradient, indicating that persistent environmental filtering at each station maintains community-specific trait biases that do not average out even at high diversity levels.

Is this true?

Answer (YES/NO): NO